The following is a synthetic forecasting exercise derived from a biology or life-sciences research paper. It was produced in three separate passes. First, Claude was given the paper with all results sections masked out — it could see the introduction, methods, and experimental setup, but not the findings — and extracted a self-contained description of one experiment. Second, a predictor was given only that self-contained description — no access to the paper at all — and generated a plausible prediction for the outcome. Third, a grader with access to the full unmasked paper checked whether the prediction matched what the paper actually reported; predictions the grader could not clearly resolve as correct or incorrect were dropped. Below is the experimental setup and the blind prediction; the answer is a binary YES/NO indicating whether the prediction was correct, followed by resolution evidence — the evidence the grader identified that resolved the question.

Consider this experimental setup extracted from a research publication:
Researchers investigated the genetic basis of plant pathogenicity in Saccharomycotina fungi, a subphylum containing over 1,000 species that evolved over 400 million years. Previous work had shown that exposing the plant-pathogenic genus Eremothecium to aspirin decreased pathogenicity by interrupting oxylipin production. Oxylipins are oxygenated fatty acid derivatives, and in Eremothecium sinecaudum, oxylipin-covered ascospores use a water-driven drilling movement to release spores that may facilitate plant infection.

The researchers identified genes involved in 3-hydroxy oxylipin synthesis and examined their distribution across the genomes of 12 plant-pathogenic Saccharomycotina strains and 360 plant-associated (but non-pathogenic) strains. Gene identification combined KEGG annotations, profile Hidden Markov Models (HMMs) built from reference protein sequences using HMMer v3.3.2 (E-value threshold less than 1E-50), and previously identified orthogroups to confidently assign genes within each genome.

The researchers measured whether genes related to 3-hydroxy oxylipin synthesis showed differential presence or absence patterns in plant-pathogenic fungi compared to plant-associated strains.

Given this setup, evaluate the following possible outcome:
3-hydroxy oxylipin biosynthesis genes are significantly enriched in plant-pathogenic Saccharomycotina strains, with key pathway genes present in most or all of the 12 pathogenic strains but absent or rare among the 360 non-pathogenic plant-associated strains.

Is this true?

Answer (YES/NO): NO